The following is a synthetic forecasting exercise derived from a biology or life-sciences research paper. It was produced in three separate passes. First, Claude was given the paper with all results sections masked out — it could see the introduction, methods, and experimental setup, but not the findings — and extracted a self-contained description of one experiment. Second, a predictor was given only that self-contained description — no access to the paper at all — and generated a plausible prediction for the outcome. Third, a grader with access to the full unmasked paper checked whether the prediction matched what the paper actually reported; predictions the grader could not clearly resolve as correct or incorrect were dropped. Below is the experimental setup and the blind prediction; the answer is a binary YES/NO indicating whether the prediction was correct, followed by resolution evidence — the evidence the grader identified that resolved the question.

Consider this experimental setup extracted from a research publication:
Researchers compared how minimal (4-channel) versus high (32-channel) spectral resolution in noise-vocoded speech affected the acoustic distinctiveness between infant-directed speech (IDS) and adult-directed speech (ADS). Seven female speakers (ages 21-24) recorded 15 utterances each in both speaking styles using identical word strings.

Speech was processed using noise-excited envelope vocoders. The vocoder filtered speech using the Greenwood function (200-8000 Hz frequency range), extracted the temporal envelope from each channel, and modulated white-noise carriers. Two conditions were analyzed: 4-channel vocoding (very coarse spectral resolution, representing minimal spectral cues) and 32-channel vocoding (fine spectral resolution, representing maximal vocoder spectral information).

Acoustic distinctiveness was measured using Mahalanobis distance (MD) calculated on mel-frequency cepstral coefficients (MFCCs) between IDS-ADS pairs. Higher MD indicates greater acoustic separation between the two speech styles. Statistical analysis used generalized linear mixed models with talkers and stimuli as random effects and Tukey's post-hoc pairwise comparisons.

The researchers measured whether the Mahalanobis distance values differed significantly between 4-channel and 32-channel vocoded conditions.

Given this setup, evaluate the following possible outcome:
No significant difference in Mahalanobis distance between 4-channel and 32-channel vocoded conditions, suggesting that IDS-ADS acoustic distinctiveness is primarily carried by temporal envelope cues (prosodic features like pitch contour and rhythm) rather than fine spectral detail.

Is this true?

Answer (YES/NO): NO